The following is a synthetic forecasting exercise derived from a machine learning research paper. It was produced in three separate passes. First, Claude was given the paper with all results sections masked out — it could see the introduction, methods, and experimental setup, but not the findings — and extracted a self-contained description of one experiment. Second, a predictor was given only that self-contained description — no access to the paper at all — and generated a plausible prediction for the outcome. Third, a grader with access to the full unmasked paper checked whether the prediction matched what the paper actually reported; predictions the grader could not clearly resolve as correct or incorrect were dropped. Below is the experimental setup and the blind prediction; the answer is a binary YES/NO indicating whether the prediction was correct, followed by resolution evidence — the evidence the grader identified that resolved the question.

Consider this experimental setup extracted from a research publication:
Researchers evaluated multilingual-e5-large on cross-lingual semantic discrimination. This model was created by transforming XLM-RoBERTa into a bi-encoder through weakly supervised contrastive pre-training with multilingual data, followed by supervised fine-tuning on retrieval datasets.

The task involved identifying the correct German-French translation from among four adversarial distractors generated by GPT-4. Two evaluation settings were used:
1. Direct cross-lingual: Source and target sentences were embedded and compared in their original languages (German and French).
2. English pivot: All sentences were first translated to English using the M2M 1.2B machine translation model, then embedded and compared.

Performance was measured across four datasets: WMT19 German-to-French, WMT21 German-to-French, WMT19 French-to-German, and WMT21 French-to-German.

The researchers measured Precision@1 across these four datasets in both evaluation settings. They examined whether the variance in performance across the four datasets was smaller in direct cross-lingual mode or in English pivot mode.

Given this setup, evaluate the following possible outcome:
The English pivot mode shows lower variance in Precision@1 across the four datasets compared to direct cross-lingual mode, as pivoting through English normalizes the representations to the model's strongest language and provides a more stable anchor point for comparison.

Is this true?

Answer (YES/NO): YES